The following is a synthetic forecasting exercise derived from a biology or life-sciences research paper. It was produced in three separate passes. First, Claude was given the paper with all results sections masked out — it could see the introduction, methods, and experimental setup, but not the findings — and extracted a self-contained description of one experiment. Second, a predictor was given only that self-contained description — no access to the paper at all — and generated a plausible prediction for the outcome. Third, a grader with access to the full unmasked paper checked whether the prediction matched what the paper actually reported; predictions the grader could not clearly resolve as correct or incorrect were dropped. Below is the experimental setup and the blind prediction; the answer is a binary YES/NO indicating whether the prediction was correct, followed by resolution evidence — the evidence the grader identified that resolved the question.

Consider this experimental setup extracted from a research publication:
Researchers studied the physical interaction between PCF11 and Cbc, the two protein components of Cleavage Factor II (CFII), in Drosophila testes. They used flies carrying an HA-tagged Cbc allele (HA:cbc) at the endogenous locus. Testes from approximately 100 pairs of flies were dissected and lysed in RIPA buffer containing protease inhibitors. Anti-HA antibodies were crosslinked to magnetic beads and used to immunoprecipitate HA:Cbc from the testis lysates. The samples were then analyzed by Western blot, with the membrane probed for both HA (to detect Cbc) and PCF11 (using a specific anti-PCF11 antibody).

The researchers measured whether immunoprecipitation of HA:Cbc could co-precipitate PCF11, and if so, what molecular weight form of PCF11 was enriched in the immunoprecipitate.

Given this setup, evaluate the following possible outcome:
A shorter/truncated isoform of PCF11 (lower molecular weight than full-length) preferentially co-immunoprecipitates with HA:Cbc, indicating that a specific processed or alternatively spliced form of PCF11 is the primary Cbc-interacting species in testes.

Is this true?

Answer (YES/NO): NO